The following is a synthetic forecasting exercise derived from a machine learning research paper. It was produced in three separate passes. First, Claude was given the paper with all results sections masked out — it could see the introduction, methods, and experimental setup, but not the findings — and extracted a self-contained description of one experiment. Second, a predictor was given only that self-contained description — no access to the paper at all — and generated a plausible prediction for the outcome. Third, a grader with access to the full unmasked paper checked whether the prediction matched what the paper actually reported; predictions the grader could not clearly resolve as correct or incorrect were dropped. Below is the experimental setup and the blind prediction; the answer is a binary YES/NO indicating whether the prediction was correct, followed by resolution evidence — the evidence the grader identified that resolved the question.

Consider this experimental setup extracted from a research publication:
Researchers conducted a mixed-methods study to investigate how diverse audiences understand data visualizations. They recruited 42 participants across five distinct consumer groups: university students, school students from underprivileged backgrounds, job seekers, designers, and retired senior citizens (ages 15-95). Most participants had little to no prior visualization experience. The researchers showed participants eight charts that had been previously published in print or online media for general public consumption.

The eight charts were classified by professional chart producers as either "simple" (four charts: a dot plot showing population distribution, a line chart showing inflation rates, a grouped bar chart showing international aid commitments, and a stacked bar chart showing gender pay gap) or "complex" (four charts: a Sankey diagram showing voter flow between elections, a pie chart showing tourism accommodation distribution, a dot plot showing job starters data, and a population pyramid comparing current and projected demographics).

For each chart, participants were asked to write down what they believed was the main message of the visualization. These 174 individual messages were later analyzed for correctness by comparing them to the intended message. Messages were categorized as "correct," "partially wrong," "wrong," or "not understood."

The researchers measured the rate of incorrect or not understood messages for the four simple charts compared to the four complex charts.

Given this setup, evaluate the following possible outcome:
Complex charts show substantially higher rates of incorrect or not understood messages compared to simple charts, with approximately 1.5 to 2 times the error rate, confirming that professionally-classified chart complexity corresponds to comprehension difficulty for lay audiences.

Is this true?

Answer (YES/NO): NO